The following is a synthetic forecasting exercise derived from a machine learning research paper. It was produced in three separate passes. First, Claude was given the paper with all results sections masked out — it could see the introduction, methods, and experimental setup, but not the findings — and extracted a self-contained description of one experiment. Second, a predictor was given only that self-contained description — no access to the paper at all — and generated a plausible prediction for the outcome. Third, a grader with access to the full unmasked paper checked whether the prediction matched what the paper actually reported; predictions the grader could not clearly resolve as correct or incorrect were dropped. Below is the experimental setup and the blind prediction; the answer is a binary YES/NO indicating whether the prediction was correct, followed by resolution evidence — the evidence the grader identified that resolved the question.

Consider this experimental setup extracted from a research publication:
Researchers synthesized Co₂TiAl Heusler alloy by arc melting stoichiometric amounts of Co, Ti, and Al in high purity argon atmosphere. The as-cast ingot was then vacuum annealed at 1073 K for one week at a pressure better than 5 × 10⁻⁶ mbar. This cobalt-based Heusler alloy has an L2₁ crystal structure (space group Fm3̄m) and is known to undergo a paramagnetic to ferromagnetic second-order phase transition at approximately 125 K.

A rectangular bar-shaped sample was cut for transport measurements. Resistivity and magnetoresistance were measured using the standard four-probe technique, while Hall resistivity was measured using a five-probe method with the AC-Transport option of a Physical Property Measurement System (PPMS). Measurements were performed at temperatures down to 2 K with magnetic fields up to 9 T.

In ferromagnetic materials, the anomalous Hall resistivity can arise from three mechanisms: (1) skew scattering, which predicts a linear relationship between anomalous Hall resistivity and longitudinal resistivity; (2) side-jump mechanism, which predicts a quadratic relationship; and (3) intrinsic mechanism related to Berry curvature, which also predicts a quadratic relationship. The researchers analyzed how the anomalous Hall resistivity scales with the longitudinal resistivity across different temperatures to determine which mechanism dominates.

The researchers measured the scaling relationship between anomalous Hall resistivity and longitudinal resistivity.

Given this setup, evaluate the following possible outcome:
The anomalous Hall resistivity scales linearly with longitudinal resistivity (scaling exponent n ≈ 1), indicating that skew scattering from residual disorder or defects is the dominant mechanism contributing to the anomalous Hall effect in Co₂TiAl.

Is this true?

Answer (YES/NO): NO